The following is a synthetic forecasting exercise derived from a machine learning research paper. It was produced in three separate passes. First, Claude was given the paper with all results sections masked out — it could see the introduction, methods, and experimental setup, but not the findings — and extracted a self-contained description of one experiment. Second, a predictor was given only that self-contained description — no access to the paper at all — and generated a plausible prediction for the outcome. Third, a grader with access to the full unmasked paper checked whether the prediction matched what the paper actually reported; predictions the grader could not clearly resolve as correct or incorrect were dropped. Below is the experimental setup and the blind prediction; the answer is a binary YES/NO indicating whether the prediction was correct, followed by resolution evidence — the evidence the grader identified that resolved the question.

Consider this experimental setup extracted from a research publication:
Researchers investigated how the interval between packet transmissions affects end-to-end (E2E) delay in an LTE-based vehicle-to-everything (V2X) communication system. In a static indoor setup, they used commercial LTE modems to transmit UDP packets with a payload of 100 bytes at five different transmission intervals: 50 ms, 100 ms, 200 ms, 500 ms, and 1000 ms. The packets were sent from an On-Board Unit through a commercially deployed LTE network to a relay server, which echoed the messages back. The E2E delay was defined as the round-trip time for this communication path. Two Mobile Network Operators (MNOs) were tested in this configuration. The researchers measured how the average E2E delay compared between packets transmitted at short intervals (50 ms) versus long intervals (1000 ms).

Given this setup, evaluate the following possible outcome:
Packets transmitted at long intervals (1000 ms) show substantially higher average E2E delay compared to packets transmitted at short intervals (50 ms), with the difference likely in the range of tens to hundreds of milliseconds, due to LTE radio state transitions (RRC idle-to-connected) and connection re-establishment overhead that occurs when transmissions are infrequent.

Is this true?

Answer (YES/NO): YES